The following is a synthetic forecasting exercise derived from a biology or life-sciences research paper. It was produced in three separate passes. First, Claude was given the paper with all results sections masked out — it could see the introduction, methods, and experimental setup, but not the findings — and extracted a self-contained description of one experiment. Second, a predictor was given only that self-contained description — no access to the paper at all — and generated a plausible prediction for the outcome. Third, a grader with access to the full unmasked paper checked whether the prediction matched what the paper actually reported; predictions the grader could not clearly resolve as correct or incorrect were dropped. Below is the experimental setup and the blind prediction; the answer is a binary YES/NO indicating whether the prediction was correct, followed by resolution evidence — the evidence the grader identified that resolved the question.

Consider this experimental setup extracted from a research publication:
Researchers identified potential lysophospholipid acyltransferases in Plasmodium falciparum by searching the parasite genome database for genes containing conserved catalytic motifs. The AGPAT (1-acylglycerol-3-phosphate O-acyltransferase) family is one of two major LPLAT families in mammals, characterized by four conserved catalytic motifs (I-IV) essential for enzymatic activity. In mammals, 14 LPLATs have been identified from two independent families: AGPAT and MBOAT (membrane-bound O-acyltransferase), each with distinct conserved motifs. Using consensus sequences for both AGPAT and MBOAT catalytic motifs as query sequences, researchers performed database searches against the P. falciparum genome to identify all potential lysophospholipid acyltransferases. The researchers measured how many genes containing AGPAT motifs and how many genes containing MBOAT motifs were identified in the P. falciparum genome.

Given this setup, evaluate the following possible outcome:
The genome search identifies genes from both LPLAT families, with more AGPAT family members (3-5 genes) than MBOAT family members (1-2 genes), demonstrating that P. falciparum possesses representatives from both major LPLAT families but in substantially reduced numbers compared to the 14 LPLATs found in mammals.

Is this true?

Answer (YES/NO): NO